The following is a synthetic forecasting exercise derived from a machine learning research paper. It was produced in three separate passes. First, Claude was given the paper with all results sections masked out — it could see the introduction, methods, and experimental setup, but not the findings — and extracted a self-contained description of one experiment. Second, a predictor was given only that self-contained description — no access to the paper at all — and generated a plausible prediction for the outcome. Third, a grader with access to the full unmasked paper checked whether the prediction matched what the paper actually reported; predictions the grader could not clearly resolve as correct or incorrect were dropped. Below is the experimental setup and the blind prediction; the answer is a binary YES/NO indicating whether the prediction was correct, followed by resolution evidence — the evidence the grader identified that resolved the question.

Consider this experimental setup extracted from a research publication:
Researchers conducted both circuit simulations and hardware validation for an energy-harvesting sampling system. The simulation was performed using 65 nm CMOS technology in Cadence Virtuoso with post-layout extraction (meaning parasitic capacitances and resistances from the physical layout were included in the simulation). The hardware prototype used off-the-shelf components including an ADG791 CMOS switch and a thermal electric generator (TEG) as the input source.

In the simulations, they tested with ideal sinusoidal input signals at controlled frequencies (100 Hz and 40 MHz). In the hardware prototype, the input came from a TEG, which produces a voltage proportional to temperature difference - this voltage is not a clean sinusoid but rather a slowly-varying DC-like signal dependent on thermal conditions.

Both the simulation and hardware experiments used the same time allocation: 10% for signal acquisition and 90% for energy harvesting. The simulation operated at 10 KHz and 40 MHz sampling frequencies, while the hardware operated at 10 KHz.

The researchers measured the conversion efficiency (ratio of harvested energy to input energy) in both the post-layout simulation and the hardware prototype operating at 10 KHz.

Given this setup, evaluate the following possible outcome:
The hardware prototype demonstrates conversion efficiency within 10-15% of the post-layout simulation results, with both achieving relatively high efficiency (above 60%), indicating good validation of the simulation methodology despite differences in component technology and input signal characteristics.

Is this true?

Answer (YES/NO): YES